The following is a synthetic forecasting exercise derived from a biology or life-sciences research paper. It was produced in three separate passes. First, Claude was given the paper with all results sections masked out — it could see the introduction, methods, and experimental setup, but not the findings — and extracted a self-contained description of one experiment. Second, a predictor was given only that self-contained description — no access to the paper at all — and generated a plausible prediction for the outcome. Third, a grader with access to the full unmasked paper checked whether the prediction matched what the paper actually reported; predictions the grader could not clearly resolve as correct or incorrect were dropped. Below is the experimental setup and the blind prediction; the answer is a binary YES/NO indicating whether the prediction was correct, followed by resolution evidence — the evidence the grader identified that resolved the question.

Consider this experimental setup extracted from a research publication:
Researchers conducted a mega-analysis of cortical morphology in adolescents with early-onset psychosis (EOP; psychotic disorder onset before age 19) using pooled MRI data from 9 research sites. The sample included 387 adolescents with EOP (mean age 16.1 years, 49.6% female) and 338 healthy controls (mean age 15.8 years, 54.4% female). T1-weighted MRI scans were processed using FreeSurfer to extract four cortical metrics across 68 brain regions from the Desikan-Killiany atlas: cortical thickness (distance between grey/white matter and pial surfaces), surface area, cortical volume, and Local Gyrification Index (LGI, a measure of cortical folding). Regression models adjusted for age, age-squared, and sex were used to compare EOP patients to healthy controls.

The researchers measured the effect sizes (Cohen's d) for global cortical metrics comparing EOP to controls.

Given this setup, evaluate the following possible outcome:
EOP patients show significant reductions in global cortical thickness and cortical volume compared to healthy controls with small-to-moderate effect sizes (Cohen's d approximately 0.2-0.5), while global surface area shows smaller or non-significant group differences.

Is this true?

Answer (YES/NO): NO